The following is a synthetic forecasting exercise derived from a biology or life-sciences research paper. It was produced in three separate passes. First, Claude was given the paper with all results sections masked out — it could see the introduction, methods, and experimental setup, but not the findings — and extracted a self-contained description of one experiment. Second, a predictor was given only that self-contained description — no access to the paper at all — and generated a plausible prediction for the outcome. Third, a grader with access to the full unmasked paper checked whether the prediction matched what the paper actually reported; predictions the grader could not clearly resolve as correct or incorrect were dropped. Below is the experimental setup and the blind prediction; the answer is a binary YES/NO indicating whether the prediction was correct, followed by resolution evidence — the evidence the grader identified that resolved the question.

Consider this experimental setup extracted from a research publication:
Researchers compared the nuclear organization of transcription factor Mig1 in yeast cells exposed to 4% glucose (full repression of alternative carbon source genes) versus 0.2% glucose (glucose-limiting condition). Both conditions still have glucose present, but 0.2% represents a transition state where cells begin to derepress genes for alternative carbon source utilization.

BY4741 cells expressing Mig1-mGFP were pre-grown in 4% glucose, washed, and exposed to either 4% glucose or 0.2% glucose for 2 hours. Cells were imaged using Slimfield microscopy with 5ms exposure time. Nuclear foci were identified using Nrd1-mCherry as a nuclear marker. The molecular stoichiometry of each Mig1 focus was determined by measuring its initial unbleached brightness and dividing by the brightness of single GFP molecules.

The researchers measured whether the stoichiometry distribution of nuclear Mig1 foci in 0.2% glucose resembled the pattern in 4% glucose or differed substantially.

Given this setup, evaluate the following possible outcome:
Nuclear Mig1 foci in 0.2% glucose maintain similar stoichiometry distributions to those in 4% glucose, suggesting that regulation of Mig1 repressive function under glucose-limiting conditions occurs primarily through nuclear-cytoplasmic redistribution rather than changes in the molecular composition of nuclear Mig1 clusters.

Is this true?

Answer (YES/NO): NO